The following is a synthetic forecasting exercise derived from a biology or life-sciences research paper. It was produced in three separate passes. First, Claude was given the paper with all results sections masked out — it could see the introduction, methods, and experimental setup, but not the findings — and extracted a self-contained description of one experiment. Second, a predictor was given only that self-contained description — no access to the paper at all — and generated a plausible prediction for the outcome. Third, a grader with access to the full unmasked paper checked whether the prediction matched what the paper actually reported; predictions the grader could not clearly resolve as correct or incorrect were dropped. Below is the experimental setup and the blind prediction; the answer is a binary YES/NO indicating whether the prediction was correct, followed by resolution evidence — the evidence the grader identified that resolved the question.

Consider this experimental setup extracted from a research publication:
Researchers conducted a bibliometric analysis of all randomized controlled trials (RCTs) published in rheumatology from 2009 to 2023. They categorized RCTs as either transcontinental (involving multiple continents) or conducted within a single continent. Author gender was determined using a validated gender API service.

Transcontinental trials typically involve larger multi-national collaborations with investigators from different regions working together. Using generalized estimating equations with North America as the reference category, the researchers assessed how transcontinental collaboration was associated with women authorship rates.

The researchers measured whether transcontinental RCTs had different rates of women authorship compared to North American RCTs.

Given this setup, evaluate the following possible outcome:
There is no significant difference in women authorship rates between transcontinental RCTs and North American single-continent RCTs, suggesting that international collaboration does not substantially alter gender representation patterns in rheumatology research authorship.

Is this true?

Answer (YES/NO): NO